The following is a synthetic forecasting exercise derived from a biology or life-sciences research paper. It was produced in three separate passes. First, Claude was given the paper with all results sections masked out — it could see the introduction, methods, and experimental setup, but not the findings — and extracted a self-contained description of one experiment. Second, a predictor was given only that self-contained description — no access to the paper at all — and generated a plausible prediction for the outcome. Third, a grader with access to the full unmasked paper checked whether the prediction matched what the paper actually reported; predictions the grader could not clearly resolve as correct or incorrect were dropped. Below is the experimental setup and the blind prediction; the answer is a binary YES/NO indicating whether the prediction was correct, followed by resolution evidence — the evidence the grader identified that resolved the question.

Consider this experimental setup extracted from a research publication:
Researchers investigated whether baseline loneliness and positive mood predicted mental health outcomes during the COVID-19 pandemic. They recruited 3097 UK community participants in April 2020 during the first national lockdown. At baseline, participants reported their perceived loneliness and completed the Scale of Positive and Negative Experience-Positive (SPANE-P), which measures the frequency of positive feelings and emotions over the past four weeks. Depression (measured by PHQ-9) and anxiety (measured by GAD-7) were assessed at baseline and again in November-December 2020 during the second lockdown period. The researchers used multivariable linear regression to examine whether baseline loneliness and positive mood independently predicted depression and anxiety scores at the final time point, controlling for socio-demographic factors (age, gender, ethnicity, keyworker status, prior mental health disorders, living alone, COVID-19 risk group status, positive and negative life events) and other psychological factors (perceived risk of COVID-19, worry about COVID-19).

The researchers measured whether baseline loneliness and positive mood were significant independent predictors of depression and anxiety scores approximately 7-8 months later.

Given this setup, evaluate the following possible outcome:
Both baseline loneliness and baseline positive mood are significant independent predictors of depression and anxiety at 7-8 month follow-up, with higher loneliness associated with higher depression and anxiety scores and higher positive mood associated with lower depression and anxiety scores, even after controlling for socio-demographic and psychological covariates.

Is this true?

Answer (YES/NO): YES